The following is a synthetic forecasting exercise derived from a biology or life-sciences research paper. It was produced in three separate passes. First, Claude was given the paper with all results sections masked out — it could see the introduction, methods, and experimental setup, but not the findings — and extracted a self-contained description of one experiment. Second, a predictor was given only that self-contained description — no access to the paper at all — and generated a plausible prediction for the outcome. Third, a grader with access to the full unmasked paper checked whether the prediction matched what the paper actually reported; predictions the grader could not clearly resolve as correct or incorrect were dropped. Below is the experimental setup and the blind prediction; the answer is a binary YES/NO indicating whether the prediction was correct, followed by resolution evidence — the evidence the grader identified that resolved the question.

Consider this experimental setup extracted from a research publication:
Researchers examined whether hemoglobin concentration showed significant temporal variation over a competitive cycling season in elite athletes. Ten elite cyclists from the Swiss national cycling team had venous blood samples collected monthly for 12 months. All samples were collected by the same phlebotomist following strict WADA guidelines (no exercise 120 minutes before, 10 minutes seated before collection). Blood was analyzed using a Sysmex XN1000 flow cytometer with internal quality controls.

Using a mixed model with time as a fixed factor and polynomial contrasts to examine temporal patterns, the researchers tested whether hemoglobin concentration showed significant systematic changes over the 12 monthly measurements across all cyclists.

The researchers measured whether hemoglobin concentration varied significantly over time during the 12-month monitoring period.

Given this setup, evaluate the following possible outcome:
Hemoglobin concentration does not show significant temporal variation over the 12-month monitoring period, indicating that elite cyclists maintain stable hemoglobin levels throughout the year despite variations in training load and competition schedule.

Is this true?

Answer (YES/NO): NO